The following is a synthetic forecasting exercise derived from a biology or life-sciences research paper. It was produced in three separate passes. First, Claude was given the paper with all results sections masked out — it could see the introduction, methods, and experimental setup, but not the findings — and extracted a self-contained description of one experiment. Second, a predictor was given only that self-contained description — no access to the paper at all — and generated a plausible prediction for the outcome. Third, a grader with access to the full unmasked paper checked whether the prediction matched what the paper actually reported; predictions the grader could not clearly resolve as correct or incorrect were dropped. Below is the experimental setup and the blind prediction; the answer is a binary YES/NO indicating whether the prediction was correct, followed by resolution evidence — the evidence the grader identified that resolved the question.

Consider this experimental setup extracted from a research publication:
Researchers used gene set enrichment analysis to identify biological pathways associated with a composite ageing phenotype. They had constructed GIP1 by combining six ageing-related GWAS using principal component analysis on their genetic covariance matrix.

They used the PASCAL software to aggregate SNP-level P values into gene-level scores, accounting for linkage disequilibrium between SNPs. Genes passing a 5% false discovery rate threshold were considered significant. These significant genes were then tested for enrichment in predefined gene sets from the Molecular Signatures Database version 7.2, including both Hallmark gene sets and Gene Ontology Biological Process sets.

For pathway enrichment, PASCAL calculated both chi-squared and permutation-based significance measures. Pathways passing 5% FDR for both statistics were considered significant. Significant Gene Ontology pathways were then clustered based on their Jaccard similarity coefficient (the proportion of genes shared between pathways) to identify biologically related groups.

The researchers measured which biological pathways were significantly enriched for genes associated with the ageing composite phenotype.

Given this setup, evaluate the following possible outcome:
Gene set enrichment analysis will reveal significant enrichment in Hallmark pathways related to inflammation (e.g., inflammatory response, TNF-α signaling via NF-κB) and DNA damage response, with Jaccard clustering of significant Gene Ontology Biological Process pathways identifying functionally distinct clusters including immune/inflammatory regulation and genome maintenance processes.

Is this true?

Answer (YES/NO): NO